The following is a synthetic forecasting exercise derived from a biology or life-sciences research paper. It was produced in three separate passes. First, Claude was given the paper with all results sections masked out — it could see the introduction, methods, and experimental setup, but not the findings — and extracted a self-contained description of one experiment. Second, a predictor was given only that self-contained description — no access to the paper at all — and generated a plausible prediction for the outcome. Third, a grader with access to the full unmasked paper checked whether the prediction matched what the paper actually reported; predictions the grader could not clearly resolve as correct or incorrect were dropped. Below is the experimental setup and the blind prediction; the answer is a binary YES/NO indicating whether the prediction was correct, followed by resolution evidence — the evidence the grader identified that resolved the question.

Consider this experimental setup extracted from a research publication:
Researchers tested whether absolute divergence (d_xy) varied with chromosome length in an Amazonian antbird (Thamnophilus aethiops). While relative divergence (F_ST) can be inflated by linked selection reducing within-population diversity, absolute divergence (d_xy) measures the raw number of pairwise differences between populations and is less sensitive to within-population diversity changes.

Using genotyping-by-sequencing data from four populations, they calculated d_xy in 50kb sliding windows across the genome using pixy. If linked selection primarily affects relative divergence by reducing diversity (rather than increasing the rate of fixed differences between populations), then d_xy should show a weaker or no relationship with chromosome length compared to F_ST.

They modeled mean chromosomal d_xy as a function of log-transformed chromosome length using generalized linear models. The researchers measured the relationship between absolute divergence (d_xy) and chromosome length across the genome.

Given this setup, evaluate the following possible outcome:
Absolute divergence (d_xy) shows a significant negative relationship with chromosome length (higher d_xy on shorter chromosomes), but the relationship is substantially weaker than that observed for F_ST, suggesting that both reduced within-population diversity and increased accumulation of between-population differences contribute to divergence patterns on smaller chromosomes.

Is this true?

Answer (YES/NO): NO